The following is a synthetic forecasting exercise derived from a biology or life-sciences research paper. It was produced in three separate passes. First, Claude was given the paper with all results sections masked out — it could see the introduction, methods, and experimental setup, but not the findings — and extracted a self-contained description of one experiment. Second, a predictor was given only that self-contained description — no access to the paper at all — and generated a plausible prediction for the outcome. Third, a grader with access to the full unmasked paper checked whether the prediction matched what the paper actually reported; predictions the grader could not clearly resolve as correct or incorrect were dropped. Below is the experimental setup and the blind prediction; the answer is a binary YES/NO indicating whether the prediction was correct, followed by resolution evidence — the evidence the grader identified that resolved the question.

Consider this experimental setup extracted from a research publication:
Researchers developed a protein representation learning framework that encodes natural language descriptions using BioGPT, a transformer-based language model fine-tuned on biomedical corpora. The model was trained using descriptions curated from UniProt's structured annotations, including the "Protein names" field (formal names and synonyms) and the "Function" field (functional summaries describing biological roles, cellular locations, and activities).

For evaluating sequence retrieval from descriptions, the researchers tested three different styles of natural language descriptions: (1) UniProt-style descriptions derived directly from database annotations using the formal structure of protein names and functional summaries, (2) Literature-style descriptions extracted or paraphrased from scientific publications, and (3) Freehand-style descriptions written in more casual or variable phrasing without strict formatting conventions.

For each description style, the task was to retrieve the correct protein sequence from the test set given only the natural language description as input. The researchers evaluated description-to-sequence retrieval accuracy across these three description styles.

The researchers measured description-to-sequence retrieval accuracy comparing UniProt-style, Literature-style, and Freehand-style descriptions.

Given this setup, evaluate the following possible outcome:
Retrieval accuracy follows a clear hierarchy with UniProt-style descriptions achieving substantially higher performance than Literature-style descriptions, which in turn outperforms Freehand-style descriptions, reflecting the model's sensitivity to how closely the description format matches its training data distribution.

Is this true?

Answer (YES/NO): NO